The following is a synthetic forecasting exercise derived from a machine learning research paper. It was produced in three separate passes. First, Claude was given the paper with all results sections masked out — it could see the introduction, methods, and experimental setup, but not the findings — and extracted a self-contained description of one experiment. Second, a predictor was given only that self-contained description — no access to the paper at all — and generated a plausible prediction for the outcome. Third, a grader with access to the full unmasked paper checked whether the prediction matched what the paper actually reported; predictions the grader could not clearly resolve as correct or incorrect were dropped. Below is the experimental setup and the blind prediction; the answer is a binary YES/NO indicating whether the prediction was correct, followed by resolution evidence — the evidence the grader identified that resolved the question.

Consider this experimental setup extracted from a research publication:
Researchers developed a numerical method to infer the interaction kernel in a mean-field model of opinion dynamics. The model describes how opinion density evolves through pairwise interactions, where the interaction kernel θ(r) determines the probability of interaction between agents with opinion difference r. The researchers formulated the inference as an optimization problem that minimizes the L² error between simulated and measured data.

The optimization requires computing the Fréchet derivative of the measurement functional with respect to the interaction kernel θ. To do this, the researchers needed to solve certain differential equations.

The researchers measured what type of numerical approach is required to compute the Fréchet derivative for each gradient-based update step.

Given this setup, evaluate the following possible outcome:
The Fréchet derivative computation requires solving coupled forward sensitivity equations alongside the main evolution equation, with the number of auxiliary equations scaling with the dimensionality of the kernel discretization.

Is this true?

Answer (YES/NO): NO